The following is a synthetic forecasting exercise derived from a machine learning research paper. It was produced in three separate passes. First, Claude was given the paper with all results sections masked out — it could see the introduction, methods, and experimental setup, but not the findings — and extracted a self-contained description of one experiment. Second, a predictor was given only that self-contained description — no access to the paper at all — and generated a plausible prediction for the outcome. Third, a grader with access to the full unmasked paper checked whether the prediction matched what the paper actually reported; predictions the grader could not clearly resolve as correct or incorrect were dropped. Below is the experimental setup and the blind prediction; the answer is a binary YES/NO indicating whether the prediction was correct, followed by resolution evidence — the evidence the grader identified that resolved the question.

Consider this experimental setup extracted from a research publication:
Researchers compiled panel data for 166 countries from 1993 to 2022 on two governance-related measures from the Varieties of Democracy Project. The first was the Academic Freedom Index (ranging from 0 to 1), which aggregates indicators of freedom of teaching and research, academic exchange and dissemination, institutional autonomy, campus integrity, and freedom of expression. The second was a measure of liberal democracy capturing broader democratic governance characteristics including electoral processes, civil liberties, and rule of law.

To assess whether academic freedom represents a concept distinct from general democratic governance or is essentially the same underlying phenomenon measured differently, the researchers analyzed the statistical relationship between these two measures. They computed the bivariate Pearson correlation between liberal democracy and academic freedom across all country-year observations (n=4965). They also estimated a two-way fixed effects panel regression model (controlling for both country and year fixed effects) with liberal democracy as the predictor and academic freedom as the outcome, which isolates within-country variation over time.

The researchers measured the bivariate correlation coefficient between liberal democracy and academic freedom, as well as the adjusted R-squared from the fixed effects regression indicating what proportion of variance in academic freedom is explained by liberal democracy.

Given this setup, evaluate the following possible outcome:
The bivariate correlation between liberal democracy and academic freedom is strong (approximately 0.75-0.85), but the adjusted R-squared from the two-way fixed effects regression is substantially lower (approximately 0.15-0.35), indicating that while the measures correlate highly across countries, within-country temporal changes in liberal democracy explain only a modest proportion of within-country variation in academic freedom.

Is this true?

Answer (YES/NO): NO